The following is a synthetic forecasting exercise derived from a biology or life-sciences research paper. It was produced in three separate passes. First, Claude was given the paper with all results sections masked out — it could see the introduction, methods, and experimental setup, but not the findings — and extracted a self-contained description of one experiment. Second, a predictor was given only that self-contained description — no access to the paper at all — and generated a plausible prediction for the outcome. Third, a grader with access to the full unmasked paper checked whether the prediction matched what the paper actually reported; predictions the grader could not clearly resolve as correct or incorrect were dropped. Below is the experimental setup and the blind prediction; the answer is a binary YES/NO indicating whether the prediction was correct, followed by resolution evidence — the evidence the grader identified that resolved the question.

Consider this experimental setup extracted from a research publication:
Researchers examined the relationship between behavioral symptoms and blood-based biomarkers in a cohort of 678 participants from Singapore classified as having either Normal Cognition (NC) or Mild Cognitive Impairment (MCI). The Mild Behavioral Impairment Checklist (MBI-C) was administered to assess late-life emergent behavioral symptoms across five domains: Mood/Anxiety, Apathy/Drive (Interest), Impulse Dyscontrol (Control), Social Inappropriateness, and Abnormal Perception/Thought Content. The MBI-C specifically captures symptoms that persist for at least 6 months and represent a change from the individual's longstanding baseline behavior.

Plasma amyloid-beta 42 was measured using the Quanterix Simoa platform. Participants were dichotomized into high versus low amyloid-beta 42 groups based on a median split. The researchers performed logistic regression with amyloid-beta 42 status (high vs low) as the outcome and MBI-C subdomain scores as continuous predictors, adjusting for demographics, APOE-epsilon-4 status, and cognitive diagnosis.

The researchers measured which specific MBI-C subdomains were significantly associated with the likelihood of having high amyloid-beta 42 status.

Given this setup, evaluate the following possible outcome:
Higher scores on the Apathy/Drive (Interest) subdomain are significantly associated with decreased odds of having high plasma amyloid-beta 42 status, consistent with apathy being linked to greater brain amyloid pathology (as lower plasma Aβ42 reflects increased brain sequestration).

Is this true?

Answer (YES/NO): NO